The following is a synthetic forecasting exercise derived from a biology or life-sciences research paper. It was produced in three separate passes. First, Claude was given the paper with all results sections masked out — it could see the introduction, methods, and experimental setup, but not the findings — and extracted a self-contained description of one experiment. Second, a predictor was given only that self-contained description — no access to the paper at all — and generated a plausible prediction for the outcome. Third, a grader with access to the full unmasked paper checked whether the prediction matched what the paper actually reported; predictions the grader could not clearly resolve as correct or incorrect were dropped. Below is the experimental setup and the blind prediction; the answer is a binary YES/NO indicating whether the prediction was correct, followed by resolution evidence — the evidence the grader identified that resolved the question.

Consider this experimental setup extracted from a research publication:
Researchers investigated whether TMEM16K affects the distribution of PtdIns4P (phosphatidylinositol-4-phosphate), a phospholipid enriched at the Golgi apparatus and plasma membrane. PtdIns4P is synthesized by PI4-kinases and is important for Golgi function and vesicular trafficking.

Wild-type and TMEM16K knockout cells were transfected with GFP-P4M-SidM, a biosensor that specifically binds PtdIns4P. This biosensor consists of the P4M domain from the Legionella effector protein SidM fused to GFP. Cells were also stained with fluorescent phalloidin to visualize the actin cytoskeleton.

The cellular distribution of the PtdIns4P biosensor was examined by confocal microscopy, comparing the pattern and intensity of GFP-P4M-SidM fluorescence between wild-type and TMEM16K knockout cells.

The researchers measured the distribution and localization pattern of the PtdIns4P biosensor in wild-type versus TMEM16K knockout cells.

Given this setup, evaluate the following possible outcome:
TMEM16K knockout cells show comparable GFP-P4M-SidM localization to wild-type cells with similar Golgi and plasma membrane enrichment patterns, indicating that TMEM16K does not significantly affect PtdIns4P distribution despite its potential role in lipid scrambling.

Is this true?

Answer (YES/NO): YES